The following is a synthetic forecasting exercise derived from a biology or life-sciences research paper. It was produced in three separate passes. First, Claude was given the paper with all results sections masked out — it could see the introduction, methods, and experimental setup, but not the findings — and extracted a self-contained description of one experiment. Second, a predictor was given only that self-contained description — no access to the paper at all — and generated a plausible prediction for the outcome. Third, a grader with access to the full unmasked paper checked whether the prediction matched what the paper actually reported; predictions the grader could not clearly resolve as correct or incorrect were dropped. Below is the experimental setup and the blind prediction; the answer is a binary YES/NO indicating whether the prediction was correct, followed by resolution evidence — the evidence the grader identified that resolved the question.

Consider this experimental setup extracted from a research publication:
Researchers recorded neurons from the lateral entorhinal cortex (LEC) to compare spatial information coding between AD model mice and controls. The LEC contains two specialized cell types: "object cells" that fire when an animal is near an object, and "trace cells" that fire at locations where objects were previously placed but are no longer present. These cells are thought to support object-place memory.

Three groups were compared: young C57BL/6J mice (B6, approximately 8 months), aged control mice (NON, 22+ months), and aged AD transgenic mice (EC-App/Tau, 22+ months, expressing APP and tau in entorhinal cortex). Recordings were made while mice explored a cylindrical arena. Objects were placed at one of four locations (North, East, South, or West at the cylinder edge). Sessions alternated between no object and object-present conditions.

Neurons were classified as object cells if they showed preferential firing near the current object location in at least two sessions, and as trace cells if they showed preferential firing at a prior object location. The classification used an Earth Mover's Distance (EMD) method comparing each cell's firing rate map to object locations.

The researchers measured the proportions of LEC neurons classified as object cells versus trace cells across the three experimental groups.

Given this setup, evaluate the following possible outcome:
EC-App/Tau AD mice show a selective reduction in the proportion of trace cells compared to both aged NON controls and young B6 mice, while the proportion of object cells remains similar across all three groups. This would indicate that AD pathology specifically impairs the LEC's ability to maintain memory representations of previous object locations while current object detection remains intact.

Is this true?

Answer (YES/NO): NO